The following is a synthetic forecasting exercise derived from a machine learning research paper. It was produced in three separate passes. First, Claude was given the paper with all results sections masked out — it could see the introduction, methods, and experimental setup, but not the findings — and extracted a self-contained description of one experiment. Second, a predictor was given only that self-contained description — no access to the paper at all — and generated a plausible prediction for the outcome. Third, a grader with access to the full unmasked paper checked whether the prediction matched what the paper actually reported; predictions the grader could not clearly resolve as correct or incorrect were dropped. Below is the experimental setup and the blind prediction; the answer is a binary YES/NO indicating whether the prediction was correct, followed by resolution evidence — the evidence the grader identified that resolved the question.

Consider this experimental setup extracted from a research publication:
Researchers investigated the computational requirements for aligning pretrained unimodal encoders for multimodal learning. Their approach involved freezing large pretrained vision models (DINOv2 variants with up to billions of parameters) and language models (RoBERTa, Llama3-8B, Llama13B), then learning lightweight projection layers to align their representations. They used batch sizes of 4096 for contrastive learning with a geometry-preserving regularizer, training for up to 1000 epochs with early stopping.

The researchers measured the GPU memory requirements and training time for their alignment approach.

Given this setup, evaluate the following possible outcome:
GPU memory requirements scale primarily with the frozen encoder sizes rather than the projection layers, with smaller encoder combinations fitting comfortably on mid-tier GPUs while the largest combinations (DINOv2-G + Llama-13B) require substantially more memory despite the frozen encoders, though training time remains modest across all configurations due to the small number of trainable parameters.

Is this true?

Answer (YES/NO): NO